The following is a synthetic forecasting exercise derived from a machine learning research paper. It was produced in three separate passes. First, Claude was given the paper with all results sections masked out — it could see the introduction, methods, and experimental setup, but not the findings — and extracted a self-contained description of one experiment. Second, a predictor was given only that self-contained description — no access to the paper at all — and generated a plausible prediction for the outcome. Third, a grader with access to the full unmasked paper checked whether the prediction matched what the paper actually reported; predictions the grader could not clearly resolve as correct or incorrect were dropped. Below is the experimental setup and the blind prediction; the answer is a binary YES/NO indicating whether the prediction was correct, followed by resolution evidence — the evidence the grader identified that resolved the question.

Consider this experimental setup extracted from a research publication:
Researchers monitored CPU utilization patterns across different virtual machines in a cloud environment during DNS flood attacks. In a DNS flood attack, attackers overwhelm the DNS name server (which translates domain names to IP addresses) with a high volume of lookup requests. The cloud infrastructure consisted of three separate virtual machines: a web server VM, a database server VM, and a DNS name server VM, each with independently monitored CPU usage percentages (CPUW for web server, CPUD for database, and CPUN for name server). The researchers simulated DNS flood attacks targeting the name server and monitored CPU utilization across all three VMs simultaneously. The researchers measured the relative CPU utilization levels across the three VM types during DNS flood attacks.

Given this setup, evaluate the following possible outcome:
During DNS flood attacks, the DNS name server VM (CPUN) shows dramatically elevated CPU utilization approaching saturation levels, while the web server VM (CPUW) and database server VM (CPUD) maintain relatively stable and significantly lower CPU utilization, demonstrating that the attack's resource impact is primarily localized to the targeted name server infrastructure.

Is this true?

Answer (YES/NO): NO